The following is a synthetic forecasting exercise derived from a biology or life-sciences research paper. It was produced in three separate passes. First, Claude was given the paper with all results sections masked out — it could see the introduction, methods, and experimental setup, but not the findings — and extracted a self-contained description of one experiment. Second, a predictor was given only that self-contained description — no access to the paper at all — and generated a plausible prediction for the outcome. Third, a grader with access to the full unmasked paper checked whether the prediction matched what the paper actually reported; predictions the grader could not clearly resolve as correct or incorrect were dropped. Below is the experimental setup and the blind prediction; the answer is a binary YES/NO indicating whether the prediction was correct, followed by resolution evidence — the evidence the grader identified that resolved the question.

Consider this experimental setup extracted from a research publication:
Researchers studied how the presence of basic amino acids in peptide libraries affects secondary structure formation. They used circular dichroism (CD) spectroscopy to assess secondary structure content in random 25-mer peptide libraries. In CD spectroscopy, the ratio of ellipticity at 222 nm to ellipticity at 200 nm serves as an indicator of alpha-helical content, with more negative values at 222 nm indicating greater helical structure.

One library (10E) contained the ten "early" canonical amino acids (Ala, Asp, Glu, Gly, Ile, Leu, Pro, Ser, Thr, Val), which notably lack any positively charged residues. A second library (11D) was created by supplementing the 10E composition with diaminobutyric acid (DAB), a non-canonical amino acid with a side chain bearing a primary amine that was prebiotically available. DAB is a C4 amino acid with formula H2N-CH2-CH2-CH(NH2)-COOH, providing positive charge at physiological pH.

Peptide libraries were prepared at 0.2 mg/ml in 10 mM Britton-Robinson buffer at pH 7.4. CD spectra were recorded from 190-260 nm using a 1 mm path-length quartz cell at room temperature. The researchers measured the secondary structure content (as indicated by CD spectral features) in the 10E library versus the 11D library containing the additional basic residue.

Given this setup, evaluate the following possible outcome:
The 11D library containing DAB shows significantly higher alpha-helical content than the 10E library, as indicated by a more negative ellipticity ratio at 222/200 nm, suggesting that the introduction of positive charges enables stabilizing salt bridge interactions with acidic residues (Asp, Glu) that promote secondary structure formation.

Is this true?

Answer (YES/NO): NO